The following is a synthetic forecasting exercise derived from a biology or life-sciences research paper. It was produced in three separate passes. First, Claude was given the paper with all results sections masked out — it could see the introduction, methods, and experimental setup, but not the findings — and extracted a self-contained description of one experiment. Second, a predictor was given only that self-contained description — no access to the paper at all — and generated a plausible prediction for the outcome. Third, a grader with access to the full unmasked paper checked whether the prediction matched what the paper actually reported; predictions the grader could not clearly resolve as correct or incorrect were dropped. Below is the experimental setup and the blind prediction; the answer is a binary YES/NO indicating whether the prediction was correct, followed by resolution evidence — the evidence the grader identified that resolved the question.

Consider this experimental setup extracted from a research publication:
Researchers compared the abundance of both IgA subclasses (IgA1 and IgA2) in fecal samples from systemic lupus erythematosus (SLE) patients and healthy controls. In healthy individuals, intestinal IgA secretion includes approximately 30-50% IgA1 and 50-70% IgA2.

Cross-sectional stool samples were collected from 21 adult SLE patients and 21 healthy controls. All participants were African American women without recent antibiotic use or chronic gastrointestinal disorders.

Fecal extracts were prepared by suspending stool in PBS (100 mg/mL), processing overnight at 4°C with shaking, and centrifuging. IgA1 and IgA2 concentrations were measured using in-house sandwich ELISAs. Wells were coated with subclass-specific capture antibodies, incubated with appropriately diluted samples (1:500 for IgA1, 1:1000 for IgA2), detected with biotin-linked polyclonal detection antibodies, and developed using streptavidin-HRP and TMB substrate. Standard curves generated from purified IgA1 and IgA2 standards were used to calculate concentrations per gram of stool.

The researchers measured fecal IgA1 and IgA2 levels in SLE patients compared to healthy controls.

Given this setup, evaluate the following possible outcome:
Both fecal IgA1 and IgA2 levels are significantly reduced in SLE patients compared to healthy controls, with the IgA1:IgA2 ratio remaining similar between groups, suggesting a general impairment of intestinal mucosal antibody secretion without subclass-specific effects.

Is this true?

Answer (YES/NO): NO